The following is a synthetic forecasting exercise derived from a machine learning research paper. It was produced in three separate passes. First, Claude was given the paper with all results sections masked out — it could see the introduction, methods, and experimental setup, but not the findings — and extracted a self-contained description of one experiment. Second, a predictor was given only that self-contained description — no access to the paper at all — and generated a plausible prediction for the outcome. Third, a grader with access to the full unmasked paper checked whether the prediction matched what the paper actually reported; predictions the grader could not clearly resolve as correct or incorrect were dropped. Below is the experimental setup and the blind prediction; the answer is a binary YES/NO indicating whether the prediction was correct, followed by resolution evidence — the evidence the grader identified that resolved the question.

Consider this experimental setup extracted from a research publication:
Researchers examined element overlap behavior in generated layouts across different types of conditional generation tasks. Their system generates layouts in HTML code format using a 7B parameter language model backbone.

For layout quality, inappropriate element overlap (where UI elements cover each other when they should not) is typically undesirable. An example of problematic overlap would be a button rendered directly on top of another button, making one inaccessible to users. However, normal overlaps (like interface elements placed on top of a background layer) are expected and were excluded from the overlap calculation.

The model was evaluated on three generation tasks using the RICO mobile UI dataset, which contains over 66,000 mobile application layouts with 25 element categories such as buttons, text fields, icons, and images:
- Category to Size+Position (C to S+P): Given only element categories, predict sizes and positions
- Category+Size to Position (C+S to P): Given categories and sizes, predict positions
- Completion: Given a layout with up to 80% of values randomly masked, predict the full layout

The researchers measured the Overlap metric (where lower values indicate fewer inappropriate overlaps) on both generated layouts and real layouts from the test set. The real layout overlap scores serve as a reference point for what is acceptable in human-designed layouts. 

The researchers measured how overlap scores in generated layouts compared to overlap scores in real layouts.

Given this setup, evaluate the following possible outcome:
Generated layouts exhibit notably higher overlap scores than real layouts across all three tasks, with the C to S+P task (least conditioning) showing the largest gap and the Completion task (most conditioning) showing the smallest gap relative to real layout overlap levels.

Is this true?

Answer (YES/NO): NO